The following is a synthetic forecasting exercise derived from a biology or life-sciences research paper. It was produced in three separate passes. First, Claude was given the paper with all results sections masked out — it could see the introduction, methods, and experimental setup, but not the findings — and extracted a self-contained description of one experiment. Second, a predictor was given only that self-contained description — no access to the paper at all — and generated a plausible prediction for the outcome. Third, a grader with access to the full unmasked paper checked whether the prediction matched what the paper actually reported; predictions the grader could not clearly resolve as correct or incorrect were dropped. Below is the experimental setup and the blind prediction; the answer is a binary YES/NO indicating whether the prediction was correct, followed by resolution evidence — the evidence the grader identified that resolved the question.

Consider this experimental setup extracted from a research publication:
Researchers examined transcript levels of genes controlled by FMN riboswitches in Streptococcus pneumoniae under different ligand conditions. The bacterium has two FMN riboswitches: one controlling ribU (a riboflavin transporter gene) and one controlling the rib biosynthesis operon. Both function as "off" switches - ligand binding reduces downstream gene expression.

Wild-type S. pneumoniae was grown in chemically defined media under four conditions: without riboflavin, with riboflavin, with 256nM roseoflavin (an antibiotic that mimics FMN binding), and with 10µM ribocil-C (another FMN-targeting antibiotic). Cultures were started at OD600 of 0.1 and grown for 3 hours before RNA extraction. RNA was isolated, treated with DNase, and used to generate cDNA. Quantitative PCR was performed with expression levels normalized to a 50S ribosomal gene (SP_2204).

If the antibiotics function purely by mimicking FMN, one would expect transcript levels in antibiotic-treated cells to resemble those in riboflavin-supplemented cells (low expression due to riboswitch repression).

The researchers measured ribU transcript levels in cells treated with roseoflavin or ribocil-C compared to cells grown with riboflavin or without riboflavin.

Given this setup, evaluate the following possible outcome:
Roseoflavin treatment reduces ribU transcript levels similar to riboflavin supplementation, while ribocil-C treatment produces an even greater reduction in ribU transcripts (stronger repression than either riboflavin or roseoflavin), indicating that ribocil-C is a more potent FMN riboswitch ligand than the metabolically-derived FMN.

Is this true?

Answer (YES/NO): NO